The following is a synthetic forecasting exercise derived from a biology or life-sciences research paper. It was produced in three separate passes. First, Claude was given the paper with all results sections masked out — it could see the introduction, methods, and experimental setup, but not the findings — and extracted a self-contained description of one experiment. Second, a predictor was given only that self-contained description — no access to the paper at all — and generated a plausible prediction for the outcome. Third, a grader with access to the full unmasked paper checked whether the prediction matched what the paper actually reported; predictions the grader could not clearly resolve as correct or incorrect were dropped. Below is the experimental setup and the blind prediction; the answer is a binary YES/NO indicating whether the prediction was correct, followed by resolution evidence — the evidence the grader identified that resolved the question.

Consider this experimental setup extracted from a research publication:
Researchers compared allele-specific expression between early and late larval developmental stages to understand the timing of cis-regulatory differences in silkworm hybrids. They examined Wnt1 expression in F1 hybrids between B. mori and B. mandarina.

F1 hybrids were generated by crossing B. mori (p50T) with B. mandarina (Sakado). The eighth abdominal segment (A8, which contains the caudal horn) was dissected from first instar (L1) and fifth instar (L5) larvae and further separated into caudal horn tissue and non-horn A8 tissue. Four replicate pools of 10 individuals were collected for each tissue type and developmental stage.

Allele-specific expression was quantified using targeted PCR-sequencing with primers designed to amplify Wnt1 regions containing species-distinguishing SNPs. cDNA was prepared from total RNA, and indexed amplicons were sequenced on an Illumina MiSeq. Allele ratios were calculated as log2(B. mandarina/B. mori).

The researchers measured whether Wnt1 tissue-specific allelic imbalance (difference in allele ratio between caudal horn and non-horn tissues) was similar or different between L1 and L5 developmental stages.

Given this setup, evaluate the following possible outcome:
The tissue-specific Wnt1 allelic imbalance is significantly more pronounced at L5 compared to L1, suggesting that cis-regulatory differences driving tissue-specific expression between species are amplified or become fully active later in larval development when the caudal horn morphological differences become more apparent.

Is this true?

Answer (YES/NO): NO